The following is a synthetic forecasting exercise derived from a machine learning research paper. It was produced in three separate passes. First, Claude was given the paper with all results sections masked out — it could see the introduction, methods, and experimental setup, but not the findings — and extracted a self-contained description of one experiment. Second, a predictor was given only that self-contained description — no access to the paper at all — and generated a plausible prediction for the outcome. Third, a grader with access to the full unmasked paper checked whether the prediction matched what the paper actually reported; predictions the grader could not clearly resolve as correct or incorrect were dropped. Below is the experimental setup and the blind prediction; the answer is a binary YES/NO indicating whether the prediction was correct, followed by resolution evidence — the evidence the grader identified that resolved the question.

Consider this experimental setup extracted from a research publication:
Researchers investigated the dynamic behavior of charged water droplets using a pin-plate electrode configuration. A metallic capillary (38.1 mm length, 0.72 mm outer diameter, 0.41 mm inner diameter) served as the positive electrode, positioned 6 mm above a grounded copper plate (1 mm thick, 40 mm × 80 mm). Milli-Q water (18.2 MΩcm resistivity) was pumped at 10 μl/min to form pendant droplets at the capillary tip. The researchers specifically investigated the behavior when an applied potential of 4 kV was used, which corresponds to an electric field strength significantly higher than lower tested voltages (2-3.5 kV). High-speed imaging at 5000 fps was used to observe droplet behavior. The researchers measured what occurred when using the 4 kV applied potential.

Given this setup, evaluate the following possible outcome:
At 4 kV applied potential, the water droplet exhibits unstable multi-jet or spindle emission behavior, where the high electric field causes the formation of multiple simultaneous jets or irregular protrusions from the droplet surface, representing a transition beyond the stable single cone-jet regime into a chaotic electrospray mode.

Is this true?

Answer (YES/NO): NO